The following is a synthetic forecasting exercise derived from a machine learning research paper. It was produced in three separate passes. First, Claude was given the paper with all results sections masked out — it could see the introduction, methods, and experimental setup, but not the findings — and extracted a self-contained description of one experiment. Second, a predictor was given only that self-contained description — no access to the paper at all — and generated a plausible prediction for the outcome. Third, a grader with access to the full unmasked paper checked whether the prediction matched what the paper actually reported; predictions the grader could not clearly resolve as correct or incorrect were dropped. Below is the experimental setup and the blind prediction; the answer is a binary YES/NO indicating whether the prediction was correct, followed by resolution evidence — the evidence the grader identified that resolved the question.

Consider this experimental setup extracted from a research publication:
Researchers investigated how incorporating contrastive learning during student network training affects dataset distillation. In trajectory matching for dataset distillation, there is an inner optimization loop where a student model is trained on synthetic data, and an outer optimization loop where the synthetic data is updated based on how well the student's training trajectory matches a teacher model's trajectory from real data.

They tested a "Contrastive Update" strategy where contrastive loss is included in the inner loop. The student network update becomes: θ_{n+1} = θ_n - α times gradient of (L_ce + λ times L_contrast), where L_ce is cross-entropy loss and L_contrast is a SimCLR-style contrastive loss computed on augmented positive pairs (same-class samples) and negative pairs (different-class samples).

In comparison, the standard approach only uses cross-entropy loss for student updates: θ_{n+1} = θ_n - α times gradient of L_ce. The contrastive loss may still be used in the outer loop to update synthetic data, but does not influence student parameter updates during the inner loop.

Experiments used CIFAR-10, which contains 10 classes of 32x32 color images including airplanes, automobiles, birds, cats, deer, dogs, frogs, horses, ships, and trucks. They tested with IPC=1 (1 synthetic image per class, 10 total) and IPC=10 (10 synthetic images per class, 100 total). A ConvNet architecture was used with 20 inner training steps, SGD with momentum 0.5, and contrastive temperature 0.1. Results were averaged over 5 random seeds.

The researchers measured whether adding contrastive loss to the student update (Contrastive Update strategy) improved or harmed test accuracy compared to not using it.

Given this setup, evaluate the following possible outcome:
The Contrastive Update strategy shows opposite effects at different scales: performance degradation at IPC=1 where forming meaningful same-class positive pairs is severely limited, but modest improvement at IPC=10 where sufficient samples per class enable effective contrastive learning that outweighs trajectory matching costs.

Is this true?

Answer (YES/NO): NO